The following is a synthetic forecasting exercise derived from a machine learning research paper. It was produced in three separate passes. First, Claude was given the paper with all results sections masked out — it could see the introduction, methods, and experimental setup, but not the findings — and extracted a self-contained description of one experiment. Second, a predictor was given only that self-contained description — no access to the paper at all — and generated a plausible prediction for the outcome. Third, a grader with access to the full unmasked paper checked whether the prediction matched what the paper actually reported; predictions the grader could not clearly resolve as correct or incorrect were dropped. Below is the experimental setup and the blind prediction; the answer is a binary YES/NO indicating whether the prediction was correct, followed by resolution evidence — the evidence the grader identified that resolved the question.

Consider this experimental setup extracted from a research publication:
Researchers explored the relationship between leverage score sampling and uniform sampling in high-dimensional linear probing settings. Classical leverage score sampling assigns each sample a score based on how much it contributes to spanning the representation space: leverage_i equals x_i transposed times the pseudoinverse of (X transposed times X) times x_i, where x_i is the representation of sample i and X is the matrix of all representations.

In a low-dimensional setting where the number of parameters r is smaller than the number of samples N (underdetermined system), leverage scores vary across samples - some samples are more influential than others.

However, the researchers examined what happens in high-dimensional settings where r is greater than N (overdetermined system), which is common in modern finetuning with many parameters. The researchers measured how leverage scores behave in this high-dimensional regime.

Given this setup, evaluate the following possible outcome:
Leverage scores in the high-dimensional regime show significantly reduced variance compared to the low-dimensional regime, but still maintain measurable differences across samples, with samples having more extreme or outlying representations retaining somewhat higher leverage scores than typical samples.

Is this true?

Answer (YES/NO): NO